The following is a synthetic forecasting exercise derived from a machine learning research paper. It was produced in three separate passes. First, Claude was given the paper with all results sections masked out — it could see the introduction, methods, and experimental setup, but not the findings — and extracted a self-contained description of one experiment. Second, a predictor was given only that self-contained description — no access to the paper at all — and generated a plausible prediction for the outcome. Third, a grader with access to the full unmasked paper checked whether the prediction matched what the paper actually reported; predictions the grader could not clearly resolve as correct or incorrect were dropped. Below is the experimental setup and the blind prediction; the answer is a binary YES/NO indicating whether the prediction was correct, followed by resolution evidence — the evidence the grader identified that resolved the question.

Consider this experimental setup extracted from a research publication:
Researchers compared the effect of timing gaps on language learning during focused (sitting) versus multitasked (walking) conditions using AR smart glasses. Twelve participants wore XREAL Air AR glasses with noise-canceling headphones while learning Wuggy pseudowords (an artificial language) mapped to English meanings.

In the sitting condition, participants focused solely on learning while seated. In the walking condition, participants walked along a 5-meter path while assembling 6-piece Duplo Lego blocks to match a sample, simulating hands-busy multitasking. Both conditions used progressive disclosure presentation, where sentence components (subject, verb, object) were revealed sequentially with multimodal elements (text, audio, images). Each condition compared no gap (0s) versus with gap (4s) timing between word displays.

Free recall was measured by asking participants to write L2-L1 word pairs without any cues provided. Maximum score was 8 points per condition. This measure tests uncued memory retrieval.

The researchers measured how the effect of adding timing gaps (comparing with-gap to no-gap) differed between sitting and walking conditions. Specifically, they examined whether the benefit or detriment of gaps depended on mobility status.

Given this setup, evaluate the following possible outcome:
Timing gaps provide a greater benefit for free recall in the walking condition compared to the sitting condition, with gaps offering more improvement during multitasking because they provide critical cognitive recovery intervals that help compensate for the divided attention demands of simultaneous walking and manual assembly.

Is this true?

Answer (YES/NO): YES